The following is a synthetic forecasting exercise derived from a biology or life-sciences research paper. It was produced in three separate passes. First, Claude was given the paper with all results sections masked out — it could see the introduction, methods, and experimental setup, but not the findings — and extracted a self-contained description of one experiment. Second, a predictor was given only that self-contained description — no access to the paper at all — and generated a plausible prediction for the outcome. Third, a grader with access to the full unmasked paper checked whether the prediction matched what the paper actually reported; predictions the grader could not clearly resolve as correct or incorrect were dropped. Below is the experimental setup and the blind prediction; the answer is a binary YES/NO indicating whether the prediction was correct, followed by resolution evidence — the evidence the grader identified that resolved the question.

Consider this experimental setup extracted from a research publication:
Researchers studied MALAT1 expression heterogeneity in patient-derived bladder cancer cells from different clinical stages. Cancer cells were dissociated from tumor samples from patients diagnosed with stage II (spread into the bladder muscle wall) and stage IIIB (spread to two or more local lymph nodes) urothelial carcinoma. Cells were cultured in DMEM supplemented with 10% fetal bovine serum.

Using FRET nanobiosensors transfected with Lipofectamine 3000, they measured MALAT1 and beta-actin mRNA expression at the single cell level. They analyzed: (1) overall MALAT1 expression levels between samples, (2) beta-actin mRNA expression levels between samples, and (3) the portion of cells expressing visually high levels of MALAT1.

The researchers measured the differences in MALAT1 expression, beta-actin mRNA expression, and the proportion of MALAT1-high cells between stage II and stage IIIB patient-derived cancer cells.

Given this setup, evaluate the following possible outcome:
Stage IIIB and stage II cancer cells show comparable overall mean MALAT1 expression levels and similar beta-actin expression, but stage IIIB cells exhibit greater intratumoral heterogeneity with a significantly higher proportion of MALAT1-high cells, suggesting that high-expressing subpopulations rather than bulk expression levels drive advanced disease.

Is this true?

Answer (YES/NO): NO